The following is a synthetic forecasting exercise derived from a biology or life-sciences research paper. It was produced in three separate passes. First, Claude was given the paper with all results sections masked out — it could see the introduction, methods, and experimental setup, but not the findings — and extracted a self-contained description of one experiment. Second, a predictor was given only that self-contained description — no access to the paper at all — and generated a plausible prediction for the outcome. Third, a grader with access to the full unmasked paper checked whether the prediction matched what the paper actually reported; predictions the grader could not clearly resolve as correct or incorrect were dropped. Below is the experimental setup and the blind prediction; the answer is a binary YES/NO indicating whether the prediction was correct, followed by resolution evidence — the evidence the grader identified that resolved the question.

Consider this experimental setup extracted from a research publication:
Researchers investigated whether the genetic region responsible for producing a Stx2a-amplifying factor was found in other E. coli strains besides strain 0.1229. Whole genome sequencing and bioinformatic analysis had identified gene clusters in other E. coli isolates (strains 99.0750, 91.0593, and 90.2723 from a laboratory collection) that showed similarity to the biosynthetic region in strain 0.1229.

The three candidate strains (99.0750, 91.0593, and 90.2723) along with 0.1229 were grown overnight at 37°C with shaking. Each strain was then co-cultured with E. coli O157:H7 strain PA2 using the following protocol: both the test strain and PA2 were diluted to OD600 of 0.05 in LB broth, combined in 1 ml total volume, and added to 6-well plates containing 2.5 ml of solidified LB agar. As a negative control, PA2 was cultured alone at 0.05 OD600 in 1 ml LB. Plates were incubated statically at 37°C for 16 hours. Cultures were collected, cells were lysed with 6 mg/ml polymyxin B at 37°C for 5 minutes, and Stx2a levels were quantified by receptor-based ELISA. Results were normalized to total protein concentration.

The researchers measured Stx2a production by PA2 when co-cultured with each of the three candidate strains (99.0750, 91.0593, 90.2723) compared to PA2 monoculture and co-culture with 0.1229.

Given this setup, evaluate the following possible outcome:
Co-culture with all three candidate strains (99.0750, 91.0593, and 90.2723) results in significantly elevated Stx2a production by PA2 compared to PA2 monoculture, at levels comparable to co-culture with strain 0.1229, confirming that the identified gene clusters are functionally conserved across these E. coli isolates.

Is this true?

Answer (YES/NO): NO